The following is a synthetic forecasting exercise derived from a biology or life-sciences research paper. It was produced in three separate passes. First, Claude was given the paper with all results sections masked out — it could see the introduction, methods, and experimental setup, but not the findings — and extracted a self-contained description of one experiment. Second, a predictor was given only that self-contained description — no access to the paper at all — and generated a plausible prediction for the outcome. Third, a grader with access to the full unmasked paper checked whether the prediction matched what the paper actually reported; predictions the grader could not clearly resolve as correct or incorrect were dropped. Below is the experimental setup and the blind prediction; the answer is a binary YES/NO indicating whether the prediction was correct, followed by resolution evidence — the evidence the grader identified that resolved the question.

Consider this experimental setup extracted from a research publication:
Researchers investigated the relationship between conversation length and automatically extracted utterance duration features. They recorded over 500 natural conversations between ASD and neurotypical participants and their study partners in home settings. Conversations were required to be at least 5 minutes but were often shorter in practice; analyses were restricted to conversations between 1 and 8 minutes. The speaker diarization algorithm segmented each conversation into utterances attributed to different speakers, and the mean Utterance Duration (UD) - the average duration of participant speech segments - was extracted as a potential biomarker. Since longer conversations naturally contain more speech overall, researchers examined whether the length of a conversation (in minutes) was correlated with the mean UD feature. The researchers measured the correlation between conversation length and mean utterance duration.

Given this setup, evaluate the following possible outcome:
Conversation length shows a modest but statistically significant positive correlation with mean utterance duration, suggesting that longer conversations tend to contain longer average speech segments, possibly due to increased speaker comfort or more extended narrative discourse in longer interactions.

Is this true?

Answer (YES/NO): NO